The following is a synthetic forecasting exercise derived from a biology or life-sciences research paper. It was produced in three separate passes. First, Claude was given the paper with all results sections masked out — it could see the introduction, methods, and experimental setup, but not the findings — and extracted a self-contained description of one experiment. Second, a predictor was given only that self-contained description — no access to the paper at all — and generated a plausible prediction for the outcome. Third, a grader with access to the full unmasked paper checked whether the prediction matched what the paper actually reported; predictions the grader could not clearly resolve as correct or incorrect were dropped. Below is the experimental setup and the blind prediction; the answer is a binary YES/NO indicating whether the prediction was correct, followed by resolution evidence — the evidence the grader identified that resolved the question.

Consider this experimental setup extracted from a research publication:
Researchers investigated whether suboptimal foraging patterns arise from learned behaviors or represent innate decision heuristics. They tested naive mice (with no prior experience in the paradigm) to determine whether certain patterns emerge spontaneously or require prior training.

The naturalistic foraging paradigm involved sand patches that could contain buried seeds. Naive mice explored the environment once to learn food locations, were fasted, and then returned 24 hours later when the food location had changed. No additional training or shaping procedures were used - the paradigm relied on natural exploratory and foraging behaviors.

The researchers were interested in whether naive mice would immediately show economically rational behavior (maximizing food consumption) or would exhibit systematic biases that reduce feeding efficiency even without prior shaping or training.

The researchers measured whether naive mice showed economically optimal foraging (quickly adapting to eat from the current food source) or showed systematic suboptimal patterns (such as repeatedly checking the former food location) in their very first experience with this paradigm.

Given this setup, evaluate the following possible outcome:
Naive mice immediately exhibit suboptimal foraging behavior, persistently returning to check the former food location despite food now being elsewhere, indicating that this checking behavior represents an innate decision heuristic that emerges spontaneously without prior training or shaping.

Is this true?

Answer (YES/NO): YES